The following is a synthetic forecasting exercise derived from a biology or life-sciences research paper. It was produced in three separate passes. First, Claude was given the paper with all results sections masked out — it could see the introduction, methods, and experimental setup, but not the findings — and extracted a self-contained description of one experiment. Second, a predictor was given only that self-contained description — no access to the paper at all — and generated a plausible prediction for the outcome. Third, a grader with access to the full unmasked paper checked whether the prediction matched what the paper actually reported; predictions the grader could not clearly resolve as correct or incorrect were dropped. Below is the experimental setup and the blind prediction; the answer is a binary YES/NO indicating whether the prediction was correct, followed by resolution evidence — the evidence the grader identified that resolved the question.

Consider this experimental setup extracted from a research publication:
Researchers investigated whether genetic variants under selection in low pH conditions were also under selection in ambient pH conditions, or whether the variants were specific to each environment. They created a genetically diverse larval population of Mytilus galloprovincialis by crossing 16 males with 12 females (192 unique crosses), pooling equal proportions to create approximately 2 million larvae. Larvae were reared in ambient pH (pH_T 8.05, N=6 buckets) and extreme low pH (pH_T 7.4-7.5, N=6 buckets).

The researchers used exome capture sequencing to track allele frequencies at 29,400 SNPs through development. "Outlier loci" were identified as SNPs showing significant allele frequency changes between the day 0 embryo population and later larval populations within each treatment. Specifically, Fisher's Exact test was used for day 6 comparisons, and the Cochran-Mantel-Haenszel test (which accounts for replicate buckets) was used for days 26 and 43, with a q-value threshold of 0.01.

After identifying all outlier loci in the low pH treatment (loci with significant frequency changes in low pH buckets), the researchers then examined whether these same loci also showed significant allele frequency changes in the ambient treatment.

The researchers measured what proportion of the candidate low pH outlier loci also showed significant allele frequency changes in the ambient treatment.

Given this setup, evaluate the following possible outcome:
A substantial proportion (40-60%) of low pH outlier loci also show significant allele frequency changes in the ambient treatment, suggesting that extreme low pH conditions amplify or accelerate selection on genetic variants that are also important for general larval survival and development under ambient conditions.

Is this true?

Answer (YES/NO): NO